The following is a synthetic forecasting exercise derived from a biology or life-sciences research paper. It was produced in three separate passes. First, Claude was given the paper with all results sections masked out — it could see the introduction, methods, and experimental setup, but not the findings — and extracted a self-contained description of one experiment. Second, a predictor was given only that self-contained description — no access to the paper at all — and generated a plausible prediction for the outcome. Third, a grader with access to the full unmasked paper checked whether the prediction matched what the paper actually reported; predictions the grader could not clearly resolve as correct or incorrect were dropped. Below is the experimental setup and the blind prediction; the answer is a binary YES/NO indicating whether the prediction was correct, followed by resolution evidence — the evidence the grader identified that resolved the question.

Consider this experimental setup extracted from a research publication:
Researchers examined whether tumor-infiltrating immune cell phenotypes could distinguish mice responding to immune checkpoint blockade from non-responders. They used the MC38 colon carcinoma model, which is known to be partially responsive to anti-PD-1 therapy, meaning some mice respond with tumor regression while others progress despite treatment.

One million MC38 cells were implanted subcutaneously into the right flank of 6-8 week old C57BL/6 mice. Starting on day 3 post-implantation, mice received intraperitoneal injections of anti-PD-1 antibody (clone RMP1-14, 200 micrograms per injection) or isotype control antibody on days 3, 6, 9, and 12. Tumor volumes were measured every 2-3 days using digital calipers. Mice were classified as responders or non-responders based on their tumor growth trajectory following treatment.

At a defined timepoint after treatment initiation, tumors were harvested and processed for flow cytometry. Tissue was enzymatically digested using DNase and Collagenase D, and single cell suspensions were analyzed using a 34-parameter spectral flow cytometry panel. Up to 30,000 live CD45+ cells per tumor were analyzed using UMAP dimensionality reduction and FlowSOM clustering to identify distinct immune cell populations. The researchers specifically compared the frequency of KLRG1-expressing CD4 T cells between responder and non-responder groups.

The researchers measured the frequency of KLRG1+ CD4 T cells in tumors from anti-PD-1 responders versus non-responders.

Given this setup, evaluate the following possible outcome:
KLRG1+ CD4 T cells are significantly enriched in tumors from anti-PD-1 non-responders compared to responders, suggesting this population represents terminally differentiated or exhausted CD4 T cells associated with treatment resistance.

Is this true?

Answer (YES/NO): YES